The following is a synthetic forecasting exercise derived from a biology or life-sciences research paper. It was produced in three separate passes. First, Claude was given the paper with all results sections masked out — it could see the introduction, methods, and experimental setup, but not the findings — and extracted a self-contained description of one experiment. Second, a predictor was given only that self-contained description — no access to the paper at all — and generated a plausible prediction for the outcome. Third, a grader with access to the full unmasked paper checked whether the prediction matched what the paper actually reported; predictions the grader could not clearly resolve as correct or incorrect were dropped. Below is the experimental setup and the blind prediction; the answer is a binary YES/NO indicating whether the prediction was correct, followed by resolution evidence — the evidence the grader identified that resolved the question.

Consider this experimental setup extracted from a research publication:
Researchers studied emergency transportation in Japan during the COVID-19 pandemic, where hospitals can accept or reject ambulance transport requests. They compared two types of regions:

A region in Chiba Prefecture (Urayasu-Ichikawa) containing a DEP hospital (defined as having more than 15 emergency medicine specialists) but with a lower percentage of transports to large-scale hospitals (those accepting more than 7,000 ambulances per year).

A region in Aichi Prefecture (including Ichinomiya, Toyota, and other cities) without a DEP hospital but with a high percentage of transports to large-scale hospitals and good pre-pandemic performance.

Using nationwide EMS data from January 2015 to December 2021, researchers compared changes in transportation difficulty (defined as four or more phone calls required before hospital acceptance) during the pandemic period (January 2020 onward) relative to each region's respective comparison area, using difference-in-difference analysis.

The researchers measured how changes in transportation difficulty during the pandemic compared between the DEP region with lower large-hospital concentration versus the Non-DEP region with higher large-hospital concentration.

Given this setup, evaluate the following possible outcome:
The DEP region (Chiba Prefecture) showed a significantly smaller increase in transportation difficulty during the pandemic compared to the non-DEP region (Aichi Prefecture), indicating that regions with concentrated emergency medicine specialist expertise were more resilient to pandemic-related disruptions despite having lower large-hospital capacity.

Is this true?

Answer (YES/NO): NO